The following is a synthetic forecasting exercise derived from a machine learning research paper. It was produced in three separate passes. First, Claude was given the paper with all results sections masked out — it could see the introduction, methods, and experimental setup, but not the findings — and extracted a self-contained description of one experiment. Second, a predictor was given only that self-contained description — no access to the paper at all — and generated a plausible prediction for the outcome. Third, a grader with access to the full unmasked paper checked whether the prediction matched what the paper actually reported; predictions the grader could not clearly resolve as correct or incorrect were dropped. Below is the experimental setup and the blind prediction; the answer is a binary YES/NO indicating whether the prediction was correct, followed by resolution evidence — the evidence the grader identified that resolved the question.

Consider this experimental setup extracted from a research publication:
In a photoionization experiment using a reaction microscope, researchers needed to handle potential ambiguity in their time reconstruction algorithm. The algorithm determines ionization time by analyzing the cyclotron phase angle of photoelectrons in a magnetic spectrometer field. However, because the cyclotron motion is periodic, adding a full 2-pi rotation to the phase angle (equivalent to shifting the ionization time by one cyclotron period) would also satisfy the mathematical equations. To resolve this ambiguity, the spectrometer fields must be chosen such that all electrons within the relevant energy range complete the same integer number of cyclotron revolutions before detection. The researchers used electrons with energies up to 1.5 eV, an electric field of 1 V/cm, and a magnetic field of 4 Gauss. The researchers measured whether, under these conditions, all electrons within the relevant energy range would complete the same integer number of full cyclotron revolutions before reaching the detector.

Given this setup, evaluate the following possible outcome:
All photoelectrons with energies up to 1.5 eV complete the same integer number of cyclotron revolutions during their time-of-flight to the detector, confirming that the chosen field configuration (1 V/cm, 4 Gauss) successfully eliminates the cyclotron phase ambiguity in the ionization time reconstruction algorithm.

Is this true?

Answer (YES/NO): YES